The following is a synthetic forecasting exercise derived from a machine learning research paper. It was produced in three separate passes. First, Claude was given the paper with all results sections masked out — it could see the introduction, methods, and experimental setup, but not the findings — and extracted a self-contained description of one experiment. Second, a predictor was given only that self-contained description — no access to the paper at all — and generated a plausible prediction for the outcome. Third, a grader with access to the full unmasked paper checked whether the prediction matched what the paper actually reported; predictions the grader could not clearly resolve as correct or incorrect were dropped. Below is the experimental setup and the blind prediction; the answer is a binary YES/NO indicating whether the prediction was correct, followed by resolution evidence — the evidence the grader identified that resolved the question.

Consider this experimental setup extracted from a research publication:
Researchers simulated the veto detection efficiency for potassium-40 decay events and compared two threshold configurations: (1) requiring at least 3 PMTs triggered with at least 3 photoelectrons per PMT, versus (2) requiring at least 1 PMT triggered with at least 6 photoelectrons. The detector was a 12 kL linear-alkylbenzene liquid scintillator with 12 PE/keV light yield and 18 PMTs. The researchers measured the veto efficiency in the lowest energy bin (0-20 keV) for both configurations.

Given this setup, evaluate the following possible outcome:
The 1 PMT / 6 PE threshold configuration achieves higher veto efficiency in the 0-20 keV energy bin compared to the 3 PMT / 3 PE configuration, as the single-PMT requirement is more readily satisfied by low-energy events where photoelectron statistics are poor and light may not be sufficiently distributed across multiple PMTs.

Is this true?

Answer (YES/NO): NO